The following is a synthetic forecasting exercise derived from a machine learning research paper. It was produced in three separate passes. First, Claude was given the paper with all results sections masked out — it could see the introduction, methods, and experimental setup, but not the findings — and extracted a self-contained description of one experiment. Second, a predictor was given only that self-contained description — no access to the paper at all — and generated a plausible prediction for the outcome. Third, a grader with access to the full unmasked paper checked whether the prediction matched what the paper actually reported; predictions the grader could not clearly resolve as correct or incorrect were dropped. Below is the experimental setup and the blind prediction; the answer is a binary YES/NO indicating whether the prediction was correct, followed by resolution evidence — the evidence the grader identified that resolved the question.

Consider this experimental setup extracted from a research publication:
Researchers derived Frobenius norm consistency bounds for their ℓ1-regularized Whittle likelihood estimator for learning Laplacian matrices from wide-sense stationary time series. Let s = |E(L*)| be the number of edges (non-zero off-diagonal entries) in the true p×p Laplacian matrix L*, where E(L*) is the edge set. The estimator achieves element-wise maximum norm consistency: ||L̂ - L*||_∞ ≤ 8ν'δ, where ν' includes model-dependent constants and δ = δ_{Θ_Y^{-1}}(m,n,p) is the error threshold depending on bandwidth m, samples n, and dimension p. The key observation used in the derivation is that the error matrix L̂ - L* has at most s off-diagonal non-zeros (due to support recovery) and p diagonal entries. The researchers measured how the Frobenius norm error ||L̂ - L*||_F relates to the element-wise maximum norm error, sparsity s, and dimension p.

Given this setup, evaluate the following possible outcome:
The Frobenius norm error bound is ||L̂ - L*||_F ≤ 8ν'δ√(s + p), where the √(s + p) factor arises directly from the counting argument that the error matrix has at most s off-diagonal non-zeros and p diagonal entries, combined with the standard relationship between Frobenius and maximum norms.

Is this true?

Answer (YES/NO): YES